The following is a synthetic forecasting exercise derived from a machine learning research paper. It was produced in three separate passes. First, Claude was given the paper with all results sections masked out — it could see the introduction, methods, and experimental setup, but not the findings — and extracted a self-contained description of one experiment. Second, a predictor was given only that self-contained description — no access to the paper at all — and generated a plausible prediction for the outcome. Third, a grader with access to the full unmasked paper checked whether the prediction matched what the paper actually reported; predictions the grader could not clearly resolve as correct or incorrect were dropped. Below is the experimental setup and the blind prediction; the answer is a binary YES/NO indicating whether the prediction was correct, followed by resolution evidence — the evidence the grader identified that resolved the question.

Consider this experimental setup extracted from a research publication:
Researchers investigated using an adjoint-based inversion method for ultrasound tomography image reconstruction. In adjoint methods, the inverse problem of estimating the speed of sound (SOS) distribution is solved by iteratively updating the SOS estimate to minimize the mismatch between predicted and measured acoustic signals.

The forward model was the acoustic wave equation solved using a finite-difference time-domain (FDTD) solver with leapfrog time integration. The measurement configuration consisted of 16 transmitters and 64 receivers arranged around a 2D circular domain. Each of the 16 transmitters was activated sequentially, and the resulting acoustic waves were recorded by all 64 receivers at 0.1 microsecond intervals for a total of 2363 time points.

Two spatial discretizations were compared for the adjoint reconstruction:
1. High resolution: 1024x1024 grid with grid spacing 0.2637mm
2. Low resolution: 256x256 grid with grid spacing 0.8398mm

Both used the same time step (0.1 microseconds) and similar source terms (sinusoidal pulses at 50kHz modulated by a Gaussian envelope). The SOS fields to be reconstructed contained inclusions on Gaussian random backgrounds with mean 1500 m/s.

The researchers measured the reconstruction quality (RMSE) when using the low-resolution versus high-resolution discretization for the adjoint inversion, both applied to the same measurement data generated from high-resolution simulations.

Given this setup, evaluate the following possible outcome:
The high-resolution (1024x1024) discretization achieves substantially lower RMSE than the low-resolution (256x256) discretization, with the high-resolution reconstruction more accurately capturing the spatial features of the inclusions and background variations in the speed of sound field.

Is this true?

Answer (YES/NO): YES